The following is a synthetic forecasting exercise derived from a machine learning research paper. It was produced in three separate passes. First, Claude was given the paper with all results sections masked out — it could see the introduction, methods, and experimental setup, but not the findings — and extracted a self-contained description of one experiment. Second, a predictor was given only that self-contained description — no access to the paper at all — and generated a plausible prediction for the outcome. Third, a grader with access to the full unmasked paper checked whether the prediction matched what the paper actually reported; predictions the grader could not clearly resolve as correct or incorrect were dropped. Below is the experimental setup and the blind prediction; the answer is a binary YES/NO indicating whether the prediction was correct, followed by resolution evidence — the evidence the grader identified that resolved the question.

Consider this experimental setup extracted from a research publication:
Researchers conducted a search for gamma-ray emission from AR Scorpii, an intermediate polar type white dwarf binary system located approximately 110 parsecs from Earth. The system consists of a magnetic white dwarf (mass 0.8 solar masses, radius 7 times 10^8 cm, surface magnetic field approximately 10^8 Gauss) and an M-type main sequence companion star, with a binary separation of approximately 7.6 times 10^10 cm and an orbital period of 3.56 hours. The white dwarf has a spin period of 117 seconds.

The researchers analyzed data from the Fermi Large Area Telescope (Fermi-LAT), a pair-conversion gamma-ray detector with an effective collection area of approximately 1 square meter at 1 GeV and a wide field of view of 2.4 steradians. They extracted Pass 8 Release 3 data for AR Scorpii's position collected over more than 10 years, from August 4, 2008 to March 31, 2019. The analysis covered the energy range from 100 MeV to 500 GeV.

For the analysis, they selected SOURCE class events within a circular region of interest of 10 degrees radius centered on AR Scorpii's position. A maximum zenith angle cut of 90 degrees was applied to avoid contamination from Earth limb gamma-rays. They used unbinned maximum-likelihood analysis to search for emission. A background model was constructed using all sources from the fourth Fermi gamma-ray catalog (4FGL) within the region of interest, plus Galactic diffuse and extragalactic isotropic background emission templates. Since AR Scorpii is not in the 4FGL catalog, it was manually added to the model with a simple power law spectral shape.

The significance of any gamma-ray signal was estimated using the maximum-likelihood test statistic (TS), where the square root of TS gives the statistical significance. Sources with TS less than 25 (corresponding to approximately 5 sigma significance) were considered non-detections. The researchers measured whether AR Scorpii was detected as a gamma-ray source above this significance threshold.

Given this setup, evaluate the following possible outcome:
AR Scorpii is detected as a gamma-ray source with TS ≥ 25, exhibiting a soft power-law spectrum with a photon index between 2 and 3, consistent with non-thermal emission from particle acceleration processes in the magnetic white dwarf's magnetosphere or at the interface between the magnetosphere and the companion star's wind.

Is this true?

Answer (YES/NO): NO